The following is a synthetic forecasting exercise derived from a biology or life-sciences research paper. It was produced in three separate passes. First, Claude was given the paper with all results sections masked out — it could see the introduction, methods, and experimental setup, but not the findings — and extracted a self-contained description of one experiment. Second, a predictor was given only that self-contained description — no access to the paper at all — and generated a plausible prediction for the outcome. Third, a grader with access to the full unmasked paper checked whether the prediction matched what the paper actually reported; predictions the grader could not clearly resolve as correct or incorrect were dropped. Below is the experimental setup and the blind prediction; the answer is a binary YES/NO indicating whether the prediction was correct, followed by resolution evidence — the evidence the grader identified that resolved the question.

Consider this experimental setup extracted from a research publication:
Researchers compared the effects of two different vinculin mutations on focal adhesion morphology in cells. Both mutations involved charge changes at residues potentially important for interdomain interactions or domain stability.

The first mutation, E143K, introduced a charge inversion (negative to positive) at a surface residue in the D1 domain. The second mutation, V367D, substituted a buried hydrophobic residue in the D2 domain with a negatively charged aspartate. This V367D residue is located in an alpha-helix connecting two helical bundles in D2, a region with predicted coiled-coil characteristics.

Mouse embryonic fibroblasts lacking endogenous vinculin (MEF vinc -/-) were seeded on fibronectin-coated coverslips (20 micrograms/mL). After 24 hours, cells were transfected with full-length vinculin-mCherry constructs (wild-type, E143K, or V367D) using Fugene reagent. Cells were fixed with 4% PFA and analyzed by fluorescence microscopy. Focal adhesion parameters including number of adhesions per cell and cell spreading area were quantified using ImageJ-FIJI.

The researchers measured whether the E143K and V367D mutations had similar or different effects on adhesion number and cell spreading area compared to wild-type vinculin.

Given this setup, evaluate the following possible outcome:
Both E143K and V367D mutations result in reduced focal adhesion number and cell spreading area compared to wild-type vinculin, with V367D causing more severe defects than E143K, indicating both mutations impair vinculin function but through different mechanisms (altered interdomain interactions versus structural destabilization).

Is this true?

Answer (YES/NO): NO